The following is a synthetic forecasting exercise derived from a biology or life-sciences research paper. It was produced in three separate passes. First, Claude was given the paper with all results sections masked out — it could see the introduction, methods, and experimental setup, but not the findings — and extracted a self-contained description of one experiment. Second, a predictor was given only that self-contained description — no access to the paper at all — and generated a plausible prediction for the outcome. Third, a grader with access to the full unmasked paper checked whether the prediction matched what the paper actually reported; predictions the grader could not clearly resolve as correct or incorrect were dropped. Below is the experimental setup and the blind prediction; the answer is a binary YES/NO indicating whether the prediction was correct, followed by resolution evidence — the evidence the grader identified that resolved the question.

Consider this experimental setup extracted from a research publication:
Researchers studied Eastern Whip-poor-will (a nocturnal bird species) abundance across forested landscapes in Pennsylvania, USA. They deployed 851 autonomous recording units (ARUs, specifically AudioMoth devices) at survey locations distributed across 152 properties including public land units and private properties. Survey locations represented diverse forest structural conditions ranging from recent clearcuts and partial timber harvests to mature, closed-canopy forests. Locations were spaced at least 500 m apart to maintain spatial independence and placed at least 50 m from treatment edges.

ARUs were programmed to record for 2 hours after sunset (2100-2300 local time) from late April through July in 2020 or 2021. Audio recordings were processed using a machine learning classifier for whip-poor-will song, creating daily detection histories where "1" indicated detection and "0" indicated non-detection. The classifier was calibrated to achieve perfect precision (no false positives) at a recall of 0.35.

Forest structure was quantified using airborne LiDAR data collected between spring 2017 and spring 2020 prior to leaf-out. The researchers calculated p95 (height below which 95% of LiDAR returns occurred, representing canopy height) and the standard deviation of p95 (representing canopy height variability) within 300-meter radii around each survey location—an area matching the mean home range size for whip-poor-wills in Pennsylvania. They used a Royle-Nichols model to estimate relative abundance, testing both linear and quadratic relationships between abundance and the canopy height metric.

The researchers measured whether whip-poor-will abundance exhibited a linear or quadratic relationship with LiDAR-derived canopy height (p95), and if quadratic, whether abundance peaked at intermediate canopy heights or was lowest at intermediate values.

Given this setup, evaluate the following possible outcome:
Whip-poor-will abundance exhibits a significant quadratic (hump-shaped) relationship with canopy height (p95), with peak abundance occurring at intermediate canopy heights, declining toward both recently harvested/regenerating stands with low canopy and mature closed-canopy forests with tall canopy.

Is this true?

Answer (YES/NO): YES